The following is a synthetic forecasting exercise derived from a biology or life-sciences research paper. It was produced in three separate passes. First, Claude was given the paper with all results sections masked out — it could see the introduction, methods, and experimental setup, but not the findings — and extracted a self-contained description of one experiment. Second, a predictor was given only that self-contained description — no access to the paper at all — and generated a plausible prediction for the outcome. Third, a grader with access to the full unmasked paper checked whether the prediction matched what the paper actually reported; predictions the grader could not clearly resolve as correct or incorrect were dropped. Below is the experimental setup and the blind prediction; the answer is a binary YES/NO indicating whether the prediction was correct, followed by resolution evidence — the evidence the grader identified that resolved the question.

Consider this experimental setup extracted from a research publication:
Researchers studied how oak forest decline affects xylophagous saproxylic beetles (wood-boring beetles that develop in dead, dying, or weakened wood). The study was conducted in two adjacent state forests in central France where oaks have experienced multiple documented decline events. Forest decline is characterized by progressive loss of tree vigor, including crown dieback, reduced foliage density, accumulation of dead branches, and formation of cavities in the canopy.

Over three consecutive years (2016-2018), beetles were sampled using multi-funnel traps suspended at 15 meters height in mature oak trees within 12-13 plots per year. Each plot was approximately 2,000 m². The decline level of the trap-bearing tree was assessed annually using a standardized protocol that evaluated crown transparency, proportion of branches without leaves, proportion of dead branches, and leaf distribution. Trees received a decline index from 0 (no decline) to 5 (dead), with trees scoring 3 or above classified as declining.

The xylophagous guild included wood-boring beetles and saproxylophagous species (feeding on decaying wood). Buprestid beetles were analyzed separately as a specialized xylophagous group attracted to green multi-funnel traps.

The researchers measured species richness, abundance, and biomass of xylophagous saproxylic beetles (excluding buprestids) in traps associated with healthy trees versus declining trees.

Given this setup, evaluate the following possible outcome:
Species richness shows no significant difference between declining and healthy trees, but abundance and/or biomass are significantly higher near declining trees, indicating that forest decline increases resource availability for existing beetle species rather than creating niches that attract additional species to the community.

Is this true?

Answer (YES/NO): NO